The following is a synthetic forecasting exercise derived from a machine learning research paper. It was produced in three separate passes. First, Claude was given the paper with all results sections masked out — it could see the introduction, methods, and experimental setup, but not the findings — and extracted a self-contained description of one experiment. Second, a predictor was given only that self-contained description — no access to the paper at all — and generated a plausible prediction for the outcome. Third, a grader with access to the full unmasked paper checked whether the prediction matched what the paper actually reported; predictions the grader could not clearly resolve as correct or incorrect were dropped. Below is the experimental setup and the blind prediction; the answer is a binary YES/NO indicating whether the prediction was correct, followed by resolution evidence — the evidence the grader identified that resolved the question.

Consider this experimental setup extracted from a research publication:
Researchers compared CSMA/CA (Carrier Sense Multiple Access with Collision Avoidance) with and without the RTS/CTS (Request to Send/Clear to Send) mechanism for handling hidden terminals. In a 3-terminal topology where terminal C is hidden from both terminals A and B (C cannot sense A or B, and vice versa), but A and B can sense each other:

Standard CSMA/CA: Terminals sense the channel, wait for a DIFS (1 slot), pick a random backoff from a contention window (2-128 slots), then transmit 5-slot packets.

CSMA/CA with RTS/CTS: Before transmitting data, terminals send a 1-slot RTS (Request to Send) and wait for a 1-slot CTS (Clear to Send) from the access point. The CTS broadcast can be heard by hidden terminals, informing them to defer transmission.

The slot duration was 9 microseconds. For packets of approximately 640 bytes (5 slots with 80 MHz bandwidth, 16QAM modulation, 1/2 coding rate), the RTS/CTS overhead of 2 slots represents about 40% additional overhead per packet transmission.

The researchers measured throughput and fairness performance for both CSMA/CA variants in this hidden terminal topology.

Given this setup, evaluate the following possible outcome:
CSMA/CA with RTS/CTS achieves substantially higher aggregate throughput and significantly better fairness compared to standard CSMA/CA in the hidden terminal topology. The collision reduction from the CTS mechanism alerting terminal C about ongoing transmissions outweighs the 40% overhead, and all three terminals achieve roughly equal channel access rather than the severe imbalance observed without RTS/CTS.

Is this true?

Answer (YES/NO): NO